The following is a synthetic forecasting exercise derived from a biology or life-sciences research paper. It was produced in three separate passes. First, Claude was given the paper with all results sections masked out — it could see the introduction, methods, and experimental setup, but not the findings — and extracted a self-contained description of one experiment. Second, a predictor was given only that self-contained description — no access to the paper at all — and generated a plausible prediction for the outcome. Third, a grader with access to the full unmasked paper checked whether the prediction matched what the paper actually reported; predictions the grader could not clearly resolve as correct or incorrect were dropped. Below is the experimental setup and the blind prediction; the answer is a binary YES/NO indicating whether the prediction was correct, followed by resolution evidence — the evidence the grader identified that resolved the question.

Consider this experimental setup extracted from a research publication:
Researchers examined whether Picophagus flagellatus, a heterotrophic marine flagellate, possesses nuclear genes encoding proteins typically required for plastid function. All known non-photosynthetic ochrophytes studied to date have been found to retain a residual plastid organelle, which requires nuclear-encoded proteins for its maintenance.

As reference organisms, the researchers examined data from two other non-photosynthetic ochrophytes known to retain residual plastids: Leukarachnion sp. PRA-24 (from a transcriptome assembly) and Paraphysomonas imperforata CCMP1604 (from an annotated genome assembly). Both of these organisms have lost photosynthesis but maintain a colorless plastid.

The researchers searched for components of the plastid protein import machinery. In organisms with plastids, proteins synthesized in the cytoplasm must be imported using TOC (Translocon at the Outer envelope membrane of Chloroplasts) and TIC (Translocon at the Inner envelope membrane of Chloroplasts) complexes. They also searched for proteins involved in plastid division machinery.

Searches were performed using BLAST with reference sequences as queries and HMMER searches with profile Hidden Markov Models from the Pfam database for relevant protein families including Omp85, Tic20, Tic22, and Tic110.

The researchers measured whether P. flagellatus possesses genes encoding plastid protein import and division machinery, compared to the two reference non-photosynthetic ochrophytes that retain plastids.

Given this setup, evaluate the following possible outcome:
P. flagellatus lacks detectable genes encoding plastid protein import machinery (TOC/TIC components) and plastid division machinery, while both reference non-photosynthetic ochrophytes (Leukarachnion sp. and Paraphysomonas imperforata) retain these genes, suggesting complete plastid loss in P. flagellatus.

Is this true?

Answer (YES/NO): YES